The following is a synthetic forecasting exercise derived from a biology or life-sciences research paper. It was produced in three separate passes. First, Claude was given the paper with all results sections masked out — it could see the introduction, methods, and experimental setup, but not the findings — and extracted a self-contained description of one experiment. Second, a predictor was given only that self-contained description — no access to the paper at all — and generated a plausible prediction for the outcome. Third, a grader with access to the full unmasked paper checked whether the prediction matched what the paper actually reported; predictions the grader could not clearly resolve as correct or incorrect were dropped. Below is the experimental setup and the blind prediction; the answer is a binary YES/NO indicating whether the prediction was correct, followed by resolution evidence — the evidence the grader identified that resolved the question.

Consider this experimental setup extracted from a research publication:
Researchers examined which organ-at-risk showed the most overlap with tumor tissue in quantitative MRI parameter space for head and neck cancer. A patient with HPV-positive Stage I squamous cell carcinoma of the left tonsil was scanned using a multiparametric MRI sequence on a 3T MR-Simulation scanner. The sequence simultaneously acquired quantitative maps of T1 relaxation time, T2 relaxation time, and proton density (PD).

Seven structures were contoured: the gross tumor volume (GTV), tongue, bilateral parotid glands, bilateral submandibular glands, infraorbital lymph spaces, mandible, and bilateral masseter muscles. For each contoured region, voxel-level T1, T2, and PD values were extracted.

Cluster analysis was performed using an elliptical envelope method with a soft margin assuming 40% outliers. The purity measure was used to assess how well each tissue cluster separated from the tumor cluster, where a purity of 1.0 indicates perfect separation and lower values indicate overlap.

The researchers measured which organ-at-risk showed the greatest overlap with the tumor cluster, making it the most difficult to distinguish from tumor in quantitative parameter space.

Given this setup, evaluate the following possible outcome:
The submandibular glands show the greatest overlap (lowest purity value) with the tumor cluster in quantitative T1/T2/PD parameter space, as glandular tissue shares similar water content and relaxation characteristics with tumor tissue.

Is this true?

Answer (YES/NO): NO